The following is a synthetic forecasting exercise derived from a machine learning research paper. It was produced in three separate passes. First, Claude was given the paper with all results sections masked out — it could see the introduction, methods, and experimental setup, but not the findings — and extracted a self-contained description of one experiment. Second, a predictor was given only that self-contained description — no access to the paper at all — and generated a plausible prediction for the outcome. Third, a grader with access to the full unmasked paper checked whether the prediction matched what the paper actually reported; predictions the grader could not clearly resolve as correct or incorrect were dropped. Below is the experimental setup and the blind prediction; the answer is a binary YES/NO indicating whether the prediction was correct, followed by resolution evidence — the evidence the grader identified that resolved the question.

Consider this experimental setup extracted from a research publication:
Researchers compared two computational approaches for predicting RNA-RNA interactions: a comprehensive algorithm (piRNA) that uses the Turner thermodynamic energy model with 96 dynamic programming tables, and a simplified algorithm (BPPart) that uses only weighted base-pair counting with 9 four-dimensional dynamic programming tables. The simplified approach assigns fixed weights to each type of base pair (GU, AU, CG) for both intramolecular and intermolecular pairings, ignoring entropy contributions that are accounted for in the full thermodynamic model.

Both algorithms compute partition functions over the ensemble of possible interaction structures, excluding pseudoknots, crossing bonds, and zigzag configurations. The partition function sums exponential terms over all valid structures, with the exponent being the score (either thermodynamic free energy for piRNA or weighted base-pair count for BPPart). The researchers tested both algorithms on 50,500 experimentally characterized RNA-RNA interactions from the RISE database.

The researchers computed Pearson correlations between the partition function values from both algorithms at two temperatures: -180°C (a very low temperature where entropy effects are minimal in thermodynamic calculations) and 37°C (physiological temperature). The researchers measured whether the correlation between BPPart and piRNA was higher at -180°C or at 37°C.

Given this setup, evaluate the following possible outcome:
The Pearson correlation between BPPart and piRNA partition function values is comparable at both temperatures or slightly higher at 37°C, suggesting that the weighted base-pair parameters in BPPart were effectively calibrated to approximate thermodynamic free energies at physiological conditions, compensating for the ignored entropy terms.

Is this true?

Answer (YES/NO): NO